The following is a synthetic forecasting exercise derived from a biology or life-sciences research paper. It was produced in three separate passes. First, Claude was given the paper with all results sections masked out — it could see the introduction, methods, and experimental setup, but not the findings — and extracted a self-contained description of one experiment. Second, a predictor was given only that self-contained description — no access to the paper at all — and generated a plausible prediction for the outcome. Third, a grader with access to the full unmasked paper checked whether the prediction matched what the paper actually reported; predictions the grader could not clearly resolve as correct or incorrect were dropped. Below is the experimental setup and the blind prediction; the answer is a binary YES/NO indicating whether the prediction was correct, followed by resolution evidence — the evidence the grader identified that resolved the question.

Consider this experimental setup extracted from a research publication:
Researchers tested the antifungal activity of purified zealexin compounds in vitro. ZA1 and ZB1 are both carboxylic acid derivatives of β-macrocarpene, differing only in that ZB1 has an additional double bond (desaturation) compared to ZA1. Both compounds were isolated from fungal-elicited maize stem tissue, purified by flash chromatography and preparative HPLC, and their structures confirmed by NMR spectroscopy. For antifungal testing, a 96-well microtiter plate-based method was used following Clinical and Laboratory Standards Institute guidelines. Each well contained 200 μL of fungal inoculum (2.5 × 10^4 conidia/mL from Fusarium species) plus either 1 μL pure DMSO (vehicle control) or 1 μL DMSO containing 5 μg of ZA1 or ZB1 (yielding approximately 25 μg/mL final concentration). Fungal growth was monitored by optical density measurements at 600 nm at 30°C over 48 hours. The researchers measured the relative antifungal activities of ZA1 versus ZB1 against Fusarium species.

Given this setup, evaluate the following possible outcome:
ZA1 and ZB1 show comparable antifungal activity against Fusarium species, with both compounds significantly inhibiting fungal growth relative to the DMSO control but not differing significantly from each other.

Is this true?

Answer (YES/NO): YES